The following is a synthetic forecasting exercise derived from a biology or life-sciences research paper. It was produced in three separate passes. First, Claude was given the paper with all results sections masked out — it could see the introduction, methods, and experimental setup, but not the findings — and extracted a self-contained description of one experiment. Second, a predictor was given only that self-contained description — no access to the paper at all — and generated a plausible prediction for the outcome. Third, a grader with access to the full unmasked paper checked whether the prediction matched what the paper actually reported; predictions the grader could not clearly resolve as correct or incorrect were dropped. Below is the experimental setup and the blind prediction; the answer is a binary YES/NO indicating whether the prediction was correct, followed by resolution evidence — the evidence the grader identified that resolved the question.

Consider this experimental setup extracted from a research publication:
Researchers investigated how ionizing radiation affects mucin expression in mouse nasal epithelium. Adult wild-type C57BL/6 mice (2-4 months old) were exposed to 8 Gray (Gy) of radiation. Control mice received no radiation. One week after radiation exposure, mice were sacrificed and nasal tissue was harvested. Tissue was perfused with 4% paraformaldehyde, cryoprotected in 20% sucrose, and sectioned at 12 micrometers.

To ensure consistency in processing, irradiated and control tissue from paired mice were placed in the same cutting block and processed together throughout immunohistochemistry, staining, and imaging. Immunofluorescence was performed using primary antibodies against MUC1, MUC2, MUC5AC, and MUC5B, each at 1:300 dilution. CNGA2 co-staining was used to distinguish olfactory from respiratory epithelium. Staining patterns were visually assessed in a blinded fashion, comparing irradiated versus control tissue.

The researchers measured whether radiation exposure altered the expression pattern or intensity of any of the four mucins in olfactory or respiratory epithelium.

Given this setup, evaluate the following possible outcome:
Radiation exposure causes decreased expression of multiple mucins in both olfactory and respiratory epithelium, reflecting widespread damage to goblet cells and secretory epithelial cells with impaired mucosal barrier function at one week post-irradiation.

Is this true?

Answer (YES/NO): NO